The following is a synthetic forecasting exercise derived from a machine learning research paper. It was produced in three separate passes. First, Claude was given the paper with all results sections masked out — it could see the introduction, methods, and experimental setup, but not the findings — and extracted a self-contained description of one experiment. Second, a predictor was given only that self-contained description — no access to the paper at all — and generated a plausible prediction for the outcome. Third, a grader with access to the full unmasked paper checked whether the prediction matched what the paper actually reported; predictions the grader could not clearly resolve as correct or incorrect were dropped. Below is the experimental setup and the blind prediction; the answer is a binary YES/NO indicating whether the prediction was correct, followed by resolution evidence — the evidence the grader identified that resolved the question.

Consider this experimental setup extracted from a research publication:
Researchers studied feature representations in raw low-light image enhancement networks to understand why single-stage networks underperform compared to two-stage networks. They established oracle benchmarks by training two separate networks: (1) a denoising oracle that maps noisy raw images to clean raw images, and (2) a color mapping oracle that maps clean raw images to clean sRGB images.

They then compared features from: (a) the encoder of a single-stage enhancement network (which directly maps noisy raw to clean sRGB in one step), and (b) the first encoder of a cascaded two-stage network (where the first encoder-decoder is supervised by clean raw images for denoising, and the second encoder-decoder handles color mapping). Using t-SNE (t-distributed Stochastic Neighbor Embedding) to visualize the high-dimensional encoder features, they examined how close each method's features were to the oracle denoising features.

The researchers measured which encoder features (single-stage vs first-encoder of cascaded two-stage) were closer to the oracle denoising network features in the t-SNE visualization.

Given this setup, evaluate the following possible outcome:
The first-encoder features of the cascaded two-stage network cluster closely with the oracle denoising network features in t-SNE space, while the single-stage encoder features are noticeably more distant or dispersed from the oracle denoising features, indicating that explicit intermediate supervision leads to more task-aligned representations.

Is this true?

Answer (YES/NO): YES